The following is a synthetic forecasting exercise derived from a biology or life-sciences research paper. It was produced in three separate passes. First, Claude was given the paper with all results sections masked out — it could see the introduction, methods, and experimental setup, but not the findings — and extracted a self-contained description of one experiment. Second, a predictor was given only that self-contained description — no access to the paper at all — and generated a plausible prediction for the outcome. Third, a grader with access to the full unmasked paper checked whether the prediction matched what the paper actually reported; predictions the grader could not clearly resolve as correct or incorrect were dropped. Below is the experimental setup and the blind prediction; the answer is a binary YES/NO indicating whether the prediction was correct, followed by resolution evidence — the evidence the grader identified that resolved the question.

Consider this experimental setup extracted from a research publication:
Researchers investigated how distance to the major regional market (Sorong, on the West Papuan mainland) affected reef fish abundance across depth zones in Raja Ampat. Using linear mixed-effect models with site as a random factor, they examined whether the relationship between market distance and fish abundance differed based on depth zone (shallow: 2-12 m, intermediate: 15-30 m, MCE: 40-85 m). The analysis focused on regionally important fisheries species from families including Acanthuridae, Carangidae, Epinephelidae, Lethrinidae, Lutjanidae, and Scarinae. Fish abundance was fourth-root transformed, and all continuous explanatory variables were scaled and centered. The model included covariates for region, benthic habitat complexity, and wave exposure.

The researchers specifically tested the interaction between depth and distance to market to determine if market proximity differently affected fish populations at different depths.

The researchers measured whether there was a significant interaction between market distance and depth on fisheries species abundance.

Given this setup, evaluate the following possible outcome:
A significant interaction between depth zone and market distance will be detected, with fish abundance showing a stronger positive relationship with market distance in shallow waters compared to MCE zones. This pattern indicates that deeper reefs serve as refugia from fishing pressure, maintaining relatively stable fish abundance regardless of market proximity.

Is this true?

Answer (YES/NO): NO